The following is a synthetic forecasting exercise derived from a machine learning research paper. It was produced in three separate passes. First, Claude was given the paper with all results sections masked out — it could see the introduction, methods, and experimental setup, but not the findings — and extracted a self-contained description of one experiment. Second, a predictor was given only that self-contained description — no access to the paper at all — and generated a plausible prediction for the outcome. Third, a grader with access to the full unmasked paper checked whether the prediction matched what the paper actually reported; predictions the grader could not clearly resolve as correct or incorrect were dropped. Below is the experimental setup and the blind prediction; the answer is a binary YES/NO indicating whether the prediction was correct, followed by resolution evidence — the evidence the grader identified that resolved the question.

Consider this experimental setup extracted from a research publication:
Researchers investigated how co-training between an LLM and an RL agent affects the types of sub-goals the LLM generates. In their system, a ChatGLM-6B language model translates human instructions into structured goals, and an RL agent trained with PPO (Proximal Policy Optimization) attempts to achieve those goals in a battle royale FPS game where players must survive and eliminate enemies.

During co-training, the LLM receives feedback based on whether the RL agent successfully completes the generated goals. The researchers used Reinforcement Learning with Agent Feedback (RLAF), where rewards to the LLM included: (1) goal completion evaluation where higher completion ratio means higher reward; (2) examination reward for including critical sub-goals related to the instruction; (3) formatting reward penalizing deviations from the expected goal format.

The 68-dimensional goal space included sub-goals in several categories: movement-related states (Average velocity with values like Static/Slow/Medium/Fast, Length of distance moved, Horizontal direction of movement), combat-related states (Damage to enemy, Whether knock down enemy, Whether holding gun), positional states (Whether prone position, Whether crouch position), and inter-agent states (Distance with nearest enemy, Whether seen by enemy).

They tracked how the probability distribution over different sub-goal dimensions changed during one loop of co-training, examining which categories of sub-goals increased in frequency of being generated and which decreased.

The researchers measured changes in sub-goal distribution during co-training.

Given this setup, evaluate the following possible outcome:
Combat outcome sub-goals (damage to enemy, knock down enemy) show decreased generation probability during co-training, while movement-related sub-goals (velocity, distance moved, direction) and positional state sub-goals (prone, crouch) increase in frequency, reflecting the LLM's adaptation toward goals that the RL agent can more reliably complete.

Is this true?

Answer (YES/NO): NO